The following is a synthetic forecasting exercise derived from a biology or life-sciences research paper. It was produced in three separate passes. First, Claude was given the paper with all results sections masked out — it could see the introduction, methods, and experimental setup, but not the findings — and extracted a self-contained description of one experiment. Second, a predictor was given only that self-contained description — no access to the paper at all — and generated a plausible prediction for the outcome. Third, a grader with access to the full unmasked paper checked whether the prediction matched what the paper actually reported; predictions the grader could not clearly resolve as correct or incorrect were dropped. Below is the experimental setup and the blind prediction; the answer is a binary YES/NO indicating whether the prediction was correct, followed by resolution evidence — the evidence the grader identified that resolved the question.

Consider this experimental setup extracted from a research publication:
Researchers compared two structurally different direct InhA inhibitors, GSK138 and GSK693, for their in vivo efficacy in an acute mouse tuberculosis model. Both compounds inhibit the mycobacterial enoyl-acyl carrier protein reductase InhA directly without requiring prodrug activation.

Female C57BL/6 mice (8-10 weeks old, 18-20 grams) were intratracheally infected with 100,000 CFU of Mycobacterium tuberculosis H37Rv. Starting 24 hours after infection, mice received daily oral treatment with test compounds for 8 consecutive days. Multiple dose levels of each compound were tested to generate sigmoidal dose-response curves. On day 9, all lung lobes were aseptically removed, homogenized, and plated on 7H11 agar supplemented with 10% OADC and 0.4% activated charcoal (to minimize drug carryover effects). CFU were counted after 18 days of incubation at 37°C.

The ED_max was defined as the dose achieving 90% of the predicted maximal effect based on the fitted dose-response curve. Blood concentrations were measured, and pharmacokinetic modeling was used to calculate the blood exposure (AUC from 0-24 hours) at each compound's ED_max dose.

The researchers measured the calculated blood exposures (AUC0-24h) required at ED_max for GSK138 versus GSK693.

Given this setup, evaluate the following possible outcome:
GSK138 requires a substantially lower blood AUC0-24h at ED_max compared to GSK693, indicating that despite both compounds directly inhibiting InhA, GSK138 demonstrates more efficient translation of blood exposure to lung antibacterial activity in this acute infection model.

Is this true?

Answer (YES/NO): YES